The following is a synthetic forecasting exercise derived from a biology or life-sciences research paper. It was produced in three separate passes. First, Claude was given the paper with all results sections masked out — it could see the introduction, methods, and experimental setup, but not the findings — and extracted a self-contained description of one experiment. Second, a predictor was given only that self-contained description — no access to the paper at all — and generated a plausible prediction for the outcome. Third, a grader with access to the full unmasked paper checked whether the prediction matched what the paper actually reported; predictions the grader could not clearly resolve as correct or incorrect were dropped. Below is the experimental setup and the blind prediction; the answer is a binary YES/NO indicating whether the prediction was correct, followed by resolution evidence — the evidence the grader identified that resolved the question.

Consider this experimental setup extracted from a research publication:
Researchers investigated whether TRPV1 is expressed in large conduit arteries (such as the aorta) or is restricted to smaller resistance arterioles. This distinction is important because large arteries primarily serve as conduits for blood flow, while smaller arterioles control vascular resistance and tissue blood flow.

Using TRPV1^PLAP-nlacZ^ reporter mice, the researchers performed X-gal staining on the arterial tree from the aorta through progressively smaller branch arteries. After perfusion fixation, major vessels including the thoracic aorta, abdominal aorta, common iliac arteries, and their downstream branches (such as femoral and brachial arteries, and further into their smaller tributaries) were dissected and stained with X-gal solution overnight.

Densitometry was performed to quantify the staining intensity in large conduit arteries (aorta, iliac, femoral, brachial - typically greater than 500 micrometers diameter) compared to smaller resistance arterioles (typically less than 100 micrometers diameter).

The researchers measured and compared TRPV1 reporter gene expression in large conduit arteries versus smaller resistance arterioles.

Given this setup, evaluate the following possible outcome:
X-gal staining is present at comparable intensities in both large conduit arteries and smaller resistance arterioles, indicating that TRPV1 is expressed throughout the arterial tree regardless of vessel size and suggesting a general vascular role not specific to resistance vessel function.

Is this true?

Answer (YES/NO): NO